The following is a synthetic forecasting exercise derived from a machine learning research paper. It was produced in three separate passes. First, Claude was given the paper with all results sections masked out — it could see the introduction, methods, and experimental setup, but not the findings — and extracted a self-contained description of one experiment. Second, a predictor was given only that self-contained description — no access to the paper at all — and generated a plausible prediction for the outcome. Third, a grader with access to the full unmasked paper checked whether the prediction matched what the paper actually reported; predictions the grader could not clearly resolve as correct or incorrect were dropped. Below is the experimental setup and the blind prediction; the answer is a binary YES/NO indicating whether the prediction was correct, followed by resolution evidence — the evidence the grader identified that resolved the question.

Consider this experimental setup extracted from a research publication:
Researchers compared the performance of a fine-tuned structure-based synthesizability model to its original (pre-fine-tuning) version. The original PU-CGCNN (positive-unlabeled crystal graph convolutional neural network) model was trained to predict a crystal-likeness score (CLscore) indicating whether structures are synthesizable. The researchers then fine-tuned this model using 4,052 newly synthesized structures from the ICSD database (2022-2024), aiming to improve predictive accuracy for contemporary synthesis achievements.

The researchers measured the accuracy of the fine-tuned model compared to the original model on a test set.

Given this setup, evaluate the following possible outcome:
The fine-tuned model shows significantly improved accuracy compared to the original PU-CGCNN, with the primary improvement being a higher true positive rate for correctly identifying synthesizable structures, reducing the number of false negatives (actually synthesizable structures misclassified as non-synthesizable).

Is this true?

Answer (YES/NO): NO